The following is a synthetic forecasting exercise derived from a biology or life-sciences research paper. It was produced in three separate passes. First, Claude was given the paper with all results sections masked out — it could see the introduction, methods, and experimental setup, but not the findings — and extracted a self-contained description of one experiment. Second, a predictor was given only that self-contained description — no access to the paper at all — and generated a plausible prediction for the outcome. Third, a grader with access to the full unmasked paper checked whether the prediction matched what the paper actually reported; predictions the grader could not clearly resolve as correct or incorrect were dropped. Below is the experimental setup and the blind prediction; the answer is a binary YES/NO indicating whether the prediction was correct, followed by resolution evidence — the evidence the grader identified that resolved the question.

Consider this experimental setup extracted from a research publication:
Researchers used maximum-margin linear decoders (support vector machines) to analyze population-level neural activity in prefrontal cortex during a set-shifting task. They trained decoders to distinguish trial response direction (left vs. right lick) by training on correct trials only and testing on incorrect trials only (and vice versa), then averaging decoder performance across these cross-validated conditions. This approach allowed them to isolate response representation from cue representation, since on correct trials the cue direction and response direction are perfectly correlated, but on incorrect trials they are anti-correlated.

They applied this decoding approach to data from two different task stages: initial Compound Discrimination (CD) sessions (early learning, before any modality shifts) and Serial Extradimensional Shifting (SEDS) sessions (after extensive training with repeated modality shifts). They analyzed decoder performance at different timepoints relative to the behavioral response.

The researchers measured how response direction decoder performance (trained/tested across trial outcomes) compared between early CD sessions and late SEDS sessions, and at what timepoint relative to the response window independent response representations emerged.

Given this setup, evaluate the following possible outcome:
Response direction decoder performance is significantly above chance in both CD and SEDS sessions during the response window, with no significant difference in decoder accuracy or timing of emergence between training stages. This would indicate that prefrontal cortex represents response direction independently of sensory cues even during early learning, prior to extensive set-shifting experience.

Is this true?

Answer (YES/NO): NO